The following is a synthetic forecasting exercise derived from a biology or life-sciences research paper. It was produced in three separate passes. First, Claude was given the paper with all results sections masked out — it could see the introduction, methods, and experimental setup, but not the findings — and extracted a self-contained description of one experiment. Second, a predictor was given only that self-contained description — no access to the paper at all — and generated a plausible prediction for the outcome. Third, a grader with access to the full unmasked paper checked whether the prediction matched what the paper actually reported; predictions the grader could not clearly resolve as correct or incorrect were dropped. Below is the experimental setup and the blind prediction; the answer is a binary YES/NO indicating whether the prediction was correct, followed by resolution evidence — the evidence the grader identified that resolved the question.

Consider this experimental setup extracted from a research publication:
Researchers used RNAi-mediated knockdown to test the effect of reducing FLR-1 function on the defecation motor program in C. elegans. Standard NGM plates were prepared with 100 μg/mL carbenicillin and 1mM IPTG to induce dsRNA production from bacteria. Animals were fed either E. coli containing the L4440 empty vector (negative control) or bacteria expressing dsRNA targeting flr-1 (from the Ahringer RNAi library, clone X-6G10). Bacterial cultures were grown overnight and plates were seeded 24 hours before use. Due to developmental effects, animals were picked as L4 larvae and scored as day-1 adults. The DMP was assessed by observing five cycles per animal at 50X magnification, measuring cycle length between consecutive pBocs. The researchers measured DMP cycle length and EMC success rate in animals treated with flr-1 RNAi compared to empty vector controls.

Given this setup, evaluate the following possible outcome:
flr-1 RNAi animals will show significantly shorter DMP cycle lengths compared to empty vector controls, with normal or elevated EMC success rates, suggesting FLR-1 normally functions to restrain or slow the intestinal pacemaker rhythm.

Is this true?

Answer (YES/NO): NO